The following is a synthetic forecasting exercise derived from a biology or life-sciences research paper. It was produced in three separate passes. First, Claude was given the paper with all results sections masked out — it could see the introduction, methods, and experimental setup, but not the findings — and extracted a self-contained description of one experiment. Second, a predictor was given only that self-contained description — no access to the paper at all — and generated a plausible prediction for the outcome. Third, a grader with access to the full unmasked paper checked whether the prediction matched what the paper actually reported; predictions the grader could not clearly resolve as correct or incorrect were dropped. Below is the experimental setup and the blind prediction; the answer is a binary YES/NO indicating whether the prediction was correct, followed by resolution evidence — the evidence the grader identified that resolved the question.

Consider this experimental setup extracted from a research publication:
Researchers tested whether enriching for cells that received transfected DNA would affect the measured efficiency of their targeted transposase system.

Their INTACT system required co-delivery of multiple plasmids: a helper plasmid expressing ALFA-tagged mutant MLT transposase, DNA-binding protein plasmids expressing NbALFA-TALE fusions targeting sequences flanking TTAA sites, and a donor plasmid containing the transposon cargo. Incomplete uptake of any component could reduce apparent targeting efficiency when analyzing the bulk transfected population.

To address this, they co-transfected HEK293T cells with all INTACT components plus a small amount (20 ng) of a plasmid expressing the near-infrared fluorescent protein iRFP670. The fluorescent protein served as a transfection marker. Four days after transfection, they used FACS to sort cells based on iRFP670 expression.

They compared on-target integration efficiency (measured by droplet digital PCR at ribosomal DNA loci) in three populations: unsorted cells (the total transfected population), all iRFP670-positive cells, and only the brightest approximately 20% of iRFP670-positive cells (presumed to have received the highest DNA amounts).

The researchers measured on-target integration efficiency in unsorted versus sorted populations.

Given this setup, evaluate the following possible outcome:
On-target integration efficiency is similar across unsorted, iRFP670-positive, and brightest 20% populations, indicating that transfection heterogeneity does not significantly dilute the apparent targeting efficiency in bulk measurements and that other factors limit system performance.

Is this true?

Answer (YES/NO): NO